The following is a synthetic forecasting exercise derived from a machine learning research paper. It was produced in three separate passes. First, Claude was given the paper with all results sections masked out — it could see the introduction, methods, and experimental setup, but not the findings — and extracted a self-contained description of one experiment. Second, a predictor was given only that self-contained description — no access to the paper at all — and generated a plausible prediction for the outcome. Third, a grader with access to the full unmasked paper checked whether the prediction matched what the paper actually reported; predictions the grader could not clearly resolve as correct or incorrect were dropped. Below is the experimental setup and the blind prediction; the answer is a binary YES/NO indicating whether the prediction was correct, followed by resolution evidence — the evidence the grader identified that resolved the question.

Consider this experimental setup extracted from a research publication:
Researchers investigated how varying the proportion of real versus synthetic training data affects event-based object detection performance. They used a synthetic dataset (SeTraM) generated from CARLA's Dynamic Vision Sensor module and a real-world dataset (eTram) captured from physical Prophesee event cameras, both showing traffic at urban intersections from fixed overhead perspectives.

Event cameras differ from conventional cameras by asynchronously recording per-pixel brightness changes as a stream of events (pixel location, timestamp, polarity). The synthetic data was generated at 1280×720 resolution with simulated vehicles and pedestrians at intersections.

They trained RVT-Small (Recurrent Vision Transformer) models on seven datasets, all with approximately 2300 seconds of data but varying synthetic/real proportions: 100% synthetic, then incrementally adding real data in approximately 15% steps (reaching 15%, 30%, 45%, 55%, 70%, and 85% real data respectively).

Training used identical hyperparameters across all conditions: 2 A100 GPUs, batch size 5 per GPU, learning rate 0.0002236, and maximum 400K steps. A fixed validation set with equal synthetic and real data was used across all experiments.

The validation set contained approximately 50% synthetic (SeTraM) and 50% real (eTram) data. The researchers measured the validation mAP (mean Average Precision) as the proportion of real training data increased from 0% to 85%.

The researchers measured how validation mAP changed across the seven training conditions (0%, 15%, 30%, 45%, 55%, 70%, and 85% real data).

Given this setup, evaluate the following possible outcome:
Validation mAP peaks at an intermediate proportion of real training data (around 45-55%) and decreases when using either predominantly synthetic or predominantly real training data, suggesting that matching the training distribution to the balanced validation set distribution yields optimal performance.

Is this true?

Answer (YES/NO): NO